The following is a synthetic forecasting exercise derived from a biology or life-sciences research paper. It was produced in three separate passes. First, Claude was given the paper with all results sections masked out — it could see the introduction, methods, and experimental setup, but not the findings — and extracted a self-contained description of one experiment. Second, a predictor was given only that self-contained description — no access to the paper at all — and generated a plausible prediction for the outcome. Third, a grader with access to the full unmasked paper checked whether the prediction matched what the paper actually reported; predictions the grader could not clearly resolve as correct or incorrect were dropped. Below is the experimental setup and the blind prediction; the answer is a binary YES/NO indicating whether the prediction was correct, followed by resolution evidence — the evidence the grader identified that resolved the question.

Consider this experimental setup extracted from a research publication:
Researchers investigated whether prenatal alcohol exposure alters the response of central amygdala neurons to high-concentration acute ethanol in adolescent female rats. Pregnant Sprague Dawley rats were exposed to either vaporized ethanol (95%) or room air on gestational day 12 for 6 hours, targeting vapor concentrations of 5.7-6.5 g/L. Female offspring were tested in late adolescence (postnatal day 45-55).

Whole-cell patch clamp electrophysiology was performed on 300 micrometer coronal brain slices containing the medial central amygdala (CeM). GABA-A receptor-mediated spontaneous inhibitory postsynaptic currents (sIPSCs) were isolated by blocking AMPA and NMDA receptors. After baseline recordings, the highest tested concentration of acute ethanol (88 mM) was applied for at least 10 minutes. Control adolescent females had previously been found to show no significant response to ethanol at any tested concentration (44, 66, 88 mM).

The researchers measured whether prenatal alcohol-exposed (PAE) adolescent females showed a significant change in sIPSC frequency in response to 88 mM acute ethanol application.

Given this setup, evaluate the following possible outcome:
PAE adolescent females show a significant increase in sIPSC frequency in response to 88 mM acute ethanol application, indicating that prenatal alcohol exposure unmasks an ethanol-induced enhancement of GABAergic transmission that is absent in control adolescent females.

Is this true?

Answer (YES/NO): YES